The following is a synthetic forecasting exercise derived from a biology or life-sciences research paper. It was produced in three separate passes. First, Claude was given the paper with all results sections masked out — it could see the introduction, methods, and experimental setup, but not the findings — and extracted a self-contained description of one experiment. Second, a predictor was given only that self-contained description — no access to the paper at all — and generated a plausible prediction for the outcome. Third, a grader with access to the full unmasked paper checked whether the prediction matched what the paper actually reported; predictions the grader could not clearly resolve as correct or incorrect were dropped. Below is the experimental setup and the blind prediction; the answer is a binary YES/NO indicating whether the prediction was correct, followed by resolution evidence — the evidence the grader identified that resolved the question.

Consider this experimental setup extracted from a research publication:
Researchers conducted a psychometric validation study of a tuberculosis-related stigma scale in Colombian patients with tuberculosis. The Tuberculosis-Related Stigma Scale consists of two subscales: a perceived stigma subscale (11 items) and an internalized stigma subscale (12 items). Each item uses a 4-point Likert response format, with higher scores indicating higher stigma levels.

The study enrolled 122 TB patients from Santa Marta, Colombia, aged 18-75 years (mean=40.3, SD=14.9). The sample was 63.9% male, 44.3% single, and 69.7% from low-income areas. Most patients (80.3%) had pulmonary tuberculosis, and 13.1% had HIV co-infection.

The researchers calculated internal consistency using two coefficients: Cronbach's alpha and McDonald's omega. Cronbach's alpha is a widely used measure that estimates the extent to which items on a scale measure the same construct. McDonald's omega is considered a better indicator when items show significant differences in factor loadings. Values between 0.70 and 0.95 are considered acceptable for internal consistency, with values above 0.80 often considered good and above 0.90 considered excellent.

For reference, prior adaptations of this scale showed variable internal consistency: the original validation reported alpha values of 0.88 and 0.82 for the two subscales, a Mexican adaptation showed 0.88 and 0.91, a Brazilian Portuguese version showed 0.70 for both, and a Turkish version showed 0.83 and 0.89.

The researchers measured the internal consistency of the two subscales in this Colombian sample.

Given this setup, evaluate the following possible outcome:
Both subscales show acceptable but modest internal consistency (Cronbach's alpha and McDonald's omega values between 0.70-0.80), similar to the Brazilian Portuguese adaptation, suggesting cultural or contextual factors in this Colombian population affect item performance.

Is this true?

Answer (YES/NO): NO